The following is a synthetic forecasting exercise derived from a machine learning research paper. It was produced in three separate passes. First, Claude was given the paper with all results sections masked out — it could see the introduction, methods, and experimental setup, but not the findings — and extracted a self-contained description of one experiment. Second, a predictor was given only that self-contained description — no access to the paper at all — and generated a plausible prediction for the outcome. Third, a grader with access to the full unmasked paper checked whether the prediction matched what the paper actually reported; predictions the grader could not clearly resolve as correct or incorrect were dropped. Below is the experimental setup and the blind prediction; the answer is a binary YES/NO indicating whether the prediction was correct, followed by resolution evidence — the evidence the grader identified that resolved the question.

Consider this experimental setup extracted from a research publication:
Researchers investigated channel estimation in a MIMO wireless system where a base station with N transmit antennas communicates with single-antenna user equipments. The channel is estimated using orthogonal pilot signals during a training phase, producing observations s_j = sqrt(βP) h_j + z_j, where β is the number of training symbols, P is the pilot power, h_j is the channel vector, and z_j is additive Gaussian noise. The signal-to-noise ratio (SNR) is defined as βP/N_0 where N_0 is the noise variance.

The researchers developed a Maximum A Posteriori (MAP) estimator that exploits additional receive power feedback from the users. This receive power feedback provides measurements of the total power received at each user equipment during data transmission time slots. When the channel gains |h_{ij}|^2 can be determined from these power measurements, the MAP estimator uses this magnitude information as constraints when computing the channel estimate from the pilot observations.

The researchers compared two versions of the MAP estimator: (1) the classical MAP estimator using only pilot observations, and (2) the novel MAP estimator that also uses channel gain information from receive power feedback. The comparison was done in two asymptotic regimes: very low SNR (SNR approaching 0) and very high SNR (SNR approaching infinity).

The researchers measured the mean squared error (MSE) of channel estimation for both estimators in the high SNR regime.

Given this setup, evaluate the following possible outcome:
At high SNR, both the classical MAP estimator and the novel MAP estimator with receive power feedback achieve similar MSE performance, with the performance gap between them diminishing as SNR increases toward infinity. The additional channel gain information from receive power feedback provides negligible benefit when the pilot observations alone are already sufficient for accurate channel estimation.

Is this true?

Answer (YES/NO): NO